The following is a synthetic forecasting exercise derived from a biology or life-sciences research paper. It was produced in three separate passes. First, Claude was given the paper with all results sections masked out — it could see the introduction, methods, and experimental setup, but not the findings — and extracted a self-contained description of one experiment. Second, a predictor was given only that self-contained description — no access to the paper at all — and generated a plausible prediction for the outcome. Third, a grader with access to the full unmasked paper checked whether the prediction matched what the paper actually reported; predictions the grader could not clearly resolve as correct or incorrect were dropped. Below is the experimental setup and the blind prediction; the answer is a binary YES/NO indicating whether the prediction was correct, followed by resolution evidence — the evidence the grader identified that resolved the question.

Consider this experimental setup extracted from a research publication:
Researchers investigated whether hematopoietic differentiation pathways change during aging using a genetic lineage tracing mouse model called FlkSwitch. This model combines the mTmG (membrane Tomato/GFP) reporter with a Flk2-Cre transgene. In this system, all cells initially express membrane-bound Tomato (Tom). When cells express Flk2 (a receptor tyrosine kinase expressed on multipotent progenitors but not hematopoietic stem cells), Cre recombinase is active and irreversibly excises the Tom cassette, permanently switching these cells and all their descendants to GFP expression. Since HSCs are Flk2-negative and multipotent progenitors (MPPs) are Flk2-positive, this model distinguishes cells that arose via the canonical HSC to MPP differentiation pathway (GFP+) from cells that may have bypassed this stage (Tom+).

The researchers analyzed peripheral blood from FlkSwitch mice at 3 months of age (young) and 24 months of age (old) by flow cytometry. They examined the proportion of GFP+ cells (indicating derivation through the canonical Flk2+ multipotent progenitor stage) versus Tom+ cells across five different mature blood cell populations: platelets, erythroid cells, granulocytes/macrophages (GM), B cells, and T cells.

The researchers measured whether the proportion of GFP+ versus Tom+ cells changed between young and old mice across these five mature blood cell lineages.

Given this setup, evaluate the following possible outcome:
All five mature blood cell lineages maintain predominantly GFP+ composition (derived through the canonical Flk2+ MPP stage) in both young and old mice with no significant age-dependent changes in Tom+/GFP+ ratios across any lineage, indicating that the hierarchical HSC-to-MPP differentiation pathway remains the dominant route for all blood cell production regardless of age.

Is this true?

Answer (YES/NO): NO